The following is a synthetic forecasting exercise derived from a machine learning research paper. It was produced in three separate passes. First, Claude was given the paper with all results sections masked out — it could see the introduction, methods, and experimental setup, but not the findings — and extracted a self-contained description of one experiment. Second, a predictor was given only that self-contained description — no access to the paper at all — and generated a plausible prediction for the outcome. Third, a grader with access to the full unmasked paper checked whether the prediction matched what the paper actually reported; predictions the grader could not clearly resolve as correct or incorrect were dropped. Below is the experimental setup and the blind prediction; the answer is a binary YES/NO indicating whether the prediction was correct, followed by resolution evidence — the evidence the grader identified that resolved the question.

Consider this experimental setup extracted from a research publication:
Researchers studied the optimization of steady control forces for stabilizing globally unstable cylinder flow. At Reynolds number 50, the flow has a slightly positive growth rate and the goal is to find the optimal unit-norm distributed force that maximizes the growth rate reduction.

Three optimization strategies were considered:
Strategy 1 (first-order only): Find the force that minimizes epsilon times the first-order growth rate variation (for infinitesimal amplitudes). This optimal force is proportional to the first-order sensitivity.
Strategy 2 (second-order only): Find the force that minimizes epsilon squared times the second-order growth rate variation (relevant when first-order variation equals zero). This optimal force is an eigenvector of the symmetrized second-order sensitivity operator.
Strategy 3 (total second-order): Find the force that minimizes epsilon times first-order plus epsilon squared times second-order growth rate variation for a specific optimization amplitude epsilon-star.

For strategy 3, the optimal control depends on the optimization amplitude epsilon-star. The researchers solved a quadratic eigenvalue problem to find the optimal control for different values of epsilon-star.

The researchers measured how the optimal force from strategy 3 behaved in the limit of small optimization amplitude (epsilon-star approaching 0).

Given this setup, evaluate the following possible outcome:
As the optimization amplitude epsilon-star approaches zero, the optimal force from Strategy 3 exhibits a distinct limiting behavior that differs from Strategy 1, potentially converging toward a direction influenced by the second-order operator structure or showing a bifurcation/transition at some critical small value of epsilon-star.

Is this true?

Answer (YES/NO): NO